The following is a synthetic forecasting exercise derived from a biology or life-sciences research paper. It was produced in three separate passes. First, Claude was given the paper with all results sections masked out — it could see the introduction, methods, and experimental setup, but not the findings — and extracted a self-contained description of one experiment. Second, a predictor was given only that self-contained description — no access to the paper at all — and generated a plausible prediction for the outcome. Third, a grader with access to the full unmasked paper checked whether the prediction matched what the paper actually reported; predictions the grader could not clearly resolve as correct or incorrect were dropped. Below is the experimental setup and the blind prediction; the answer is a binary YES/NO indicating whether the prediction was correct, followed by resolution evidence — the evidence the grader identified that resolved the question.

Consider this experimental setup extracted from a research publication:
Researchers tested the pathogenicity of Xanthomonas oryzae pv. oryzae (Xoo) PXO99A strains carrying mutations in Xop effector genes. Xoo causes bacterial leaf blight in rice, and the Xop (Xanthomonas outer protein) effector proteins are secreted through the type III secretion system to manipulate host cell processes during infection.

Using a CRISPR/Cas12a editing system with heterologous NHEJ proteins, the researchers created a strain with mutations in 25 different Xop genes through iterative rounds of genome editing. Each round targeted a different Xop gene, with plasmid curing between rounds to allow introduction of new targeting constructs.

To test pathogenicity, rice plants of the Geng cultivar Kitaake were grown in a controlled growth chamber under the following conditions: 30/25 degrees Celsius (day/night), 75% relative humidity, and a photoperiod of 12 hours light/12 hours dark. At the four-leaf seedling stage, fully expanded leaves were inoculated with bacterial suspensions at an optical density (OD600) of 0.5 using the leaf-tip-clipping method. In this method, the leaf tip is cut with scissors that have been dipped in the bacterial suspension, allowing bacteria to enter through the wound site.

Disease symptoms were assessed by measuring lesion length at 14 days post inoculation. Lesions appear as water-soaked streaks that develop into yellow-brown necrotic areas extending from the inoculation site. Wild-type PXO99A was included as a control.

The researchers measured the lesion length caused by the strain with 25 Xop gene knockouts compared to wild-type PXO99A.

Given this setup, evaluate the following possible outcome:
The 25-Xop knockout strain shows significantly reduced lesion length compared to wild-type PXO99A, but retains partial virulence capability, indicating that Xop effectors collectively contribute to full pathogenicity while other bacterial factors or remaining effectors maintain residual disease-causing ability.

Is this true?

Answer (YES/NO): YES